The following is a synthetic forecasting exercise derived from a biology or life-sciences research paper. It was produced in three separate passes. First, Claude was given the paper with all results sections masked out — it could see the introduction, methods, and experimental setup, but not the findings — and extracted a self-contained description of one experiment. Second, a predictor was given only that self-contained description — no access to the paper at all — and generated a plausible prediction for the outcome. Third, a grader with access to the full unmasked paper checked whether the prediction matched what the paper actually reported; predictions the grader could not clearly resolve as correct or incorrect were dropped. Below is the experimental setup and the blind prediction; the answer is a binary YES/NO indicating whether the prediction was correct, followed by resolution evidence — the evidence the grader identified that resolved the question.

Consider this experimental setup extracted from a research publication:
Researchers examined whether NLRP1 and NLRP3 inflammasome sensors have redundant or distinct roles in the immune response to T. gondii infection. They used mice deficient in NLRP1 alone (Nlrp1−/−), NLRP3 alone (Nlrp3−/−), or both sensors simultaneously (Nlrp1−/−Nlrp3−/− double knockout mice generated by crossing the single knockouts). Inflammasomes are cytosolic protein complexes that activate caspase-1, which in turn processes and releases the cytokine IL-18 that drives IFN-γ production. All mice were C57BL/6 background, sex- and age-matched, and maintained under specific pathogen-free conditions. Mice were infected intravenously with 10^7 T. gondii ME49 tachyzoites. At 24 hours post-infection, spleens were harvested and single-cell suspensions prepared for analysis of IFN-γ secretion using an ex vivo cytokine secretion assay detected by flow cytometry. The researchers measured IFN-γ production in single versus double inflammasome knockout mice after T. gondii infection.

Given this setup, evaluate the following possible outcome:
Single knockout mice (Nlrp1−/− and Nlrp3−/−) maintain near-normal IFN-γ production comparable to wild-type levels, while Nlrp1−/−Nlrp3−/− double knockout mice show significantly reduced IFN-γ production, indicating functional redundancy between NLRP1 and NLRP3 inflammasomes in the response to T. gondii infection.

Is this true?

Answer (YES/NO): NO